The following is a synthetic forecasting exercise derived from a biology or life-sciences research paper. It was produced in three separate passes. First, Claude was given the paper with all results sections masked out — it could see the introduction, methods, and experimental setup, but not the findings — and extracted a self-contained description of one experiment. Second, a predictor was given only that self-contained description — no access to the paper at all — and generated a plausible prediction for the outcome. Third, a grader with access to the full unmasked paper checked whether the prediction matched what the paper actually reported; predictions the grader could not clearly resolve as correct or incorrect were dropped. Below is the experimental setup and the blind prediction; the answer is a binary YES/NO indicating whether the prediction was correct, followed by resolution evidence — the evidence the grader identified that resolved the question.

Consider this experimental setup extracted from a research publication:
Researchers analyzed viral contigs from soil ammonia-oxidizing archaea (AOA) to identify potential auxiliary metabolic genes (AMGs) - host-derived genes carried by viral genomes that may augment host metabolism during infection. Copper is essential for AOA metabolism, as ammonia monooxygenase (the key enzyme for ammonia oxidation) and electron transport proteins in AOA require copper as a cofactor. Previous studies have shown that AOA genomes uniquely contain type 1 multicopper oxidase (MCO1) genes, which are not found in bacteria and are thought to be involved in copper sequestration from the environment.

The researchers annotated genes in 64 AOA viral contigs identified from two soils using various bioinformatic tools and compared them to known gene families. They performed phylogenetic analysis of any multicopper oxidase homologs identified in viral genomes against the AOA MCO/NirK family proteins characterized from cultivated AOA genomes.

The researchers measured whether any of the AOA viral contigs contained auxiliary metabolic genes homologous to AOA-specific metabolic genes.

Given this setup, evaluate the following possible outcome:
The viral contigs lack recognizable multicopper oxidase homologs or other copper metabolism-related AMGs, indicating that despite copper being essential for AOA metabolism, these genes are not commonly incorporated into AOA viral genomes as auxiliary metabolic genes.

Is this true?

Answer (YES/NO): NO